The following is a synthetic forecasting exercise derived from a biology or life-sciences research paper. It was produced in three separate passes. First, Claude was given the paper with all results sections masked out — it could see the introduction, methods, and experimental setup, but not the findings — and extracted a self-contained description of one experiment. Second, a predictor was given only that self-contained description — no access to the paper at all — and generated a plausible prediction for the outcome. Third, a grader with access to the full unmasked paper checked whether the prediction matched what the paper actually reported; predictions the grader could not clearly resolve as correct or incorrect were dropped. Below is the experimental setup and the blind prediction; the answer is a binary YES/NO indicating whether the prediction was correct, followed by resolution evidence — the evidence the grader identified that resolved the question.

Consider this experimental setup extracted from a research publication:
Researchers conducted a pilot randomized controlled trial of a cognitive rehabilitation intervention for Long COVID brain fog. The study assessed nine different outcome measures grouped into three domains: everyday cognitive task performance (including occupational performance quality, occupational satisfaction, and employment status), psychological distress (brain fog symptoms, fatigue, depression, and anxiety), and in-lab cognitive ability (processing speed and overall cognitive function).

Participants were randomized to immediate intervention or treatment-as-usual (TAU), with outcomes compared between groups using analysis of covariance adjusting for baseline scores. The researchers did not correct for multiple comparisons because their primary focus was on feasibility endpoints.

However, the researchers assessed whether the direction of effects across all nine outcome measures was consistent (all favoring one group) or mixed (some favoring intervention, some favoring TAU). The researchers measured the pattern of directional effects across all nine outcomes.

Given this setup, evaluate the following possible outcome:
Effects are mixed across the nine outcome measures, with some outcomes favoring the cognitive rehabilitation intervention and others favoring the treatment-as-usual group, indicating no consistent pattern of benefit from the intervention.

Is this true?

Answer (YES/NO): NO